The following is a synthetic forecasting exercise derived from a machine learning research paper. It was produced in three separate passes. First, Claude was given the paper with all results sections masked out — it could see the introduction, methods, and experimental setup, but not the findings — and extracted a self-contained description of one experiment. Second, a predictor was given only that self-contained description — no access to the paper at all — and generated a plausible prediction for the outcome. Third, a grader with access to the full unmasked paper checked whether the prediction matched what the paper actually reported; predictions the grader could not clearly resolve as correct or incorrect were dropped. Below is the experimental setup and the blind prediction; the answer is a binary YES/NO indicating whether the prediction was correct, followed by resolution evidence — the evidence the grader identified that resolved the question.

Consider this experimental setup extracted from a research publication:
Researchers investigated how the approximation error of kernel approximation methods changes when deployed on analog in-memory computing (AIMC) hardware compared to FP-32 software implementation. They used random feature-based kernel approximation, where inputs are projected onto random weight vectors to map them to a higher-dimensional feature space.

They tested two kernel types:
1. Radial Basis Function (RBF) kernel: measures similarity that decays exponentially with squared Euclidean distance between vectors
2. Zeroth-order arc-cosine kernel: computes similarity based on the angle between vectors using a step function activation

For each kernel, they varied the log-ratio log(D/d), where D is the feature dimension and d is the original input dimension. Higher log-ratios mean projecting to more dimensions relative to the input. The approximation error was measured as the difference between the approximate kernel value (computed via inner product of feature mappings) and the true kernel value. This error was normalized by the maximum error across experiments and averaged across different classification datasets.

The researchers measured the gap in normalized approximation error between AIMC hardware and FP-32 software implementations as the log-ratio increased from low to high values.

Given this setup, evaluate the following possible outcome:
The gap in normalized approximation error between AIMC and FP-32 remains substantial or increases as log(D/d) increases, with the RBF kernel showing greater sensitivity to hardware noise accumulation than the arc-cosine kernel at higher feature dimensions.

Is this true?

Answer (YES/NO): NO